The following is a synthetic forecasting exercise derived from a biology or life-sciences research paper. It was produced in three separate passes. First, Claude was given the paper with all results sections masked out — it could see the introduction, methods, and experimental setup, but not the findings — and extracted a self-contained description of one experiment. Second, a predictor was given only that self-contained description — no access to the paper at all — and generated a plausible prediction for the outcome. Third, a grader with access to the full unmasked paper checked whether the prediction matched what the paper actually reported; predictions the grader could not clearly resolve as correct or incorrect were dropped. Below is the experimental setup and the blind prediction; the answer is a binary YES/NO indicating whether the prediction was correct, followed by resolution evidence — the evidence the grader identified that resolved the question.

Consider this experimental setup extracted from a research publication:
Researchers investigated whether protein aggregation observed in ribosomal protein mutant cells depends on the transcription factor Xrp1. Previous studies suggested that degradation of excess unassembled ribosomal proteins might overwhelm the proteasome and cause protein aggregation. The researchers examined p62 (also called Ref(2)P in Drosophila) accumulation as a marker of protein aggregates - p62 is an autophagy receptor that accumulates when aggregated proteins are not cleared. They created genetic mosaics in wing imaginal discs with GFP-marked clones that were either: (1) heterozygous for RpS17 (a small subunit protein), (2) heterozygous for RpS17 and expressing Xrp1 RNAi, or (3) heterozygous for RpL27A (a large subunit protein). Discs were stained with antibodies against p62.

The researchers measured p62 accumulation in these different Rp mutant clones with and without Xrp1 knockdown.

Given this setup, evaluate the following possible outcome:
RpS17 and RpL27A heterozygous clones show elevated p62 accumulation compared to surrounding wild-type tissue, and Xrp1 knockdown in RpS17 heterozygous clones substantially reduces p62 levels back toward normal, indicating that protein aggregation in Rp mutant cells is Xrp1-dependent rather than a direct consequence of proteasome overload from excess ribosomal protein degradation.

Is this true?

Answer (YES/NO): NO